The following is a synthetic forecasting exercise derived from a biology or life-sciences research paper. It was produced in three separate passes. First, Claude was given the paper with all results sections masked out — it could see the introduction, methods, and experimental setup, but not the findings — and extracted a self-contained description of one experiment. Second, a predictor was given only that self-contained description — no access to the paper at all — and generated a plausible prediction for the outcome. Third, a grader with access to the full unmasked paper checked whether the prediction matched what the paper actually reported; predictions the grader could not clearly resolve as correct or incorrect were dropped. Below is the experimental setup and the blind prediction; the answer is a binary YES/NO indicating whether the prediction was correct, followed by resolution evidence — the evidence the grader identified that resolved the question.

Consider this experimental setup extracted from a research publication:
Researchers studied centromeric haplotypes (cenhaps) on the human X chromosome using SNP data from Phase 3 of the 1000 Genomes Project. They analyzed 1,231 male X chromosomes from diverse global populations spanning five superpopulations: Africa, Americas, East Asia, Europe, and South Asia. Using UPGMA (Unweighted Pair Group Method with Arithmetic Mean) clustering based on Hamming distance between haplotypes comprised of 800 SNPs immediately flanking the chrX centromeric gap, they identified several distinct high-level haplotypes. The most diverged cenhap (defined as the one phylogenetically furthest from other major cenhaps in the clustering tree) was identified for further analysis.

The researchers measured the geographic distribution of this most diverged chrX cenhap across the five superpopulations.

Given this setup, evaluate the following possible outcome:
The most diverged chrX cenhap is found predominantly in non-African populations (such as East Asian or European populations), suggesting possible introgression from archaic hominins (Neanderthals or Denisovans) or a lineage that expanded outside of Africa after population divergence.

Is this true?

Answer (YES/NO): NO